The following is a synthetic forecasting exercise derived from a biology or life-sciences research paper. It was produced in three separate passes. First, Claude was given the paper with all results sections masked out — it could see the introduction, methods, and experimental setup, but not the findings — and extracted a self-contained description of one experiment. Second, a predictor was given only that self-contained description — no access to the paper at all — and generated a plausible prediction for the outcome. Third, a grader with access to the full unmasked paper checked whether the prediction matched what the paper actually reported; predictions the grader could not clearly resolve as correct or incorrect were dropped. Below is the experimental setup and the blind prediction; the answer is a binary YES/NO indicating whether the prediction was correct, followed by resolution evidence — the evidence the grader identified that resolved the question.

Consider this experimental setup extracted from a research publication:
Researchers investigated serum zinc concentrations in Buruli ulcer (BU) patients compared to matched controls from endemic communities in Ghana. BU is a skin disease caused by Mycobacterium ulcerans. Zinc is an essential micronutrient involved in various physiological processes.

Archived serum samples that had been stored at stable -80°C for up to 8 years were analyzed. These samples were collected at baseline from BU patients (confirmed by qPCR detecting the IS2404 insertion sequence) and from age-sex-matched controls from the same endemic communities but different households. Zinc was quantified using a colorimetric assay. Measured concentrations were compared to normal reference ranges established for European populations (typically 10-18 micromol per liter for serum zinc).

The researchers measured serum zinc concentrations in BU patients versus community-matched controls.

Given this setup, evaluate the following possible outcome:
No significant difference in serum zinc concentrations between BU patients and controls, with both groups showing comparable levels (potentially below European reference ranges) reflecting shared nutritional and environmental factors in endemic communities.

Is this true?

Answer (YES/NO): NO